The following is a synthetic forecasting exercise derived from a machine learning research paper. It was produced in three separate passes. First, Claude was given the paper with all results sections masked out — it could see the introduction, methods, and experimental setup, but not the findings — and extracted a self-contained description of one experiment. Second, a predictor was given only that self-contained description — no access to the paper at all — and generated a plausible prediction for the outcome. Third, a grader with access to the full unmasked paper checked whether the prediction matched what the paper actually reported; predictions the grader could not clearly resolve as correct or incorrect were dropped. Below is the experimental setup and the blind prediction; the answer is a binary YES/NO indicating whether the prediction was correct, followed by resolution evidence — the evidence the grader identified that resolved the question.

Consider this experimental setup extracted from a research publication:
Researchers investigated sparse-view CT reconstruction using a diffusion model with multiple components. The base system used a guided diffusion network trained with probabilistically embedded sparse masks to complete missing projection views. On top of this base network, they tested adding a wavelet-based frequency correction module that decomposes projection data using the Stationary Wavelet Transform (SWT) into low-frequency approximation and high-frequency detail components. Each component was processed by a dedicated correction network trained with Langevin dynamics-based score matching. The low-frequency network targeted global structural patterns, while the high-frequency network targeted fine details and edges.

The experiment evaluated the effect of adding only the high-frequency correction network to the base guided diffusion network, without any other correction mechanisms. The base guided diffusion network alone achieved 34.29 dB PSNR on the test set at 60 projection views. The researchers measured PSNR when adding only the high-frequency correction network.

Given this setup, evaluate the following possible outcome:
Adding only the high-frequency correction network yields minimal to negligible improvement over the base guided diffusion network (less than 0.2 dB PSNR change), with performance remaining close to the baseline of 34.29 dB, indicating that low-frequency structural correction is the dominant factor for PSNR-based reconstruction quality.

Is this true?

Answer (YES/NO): NO